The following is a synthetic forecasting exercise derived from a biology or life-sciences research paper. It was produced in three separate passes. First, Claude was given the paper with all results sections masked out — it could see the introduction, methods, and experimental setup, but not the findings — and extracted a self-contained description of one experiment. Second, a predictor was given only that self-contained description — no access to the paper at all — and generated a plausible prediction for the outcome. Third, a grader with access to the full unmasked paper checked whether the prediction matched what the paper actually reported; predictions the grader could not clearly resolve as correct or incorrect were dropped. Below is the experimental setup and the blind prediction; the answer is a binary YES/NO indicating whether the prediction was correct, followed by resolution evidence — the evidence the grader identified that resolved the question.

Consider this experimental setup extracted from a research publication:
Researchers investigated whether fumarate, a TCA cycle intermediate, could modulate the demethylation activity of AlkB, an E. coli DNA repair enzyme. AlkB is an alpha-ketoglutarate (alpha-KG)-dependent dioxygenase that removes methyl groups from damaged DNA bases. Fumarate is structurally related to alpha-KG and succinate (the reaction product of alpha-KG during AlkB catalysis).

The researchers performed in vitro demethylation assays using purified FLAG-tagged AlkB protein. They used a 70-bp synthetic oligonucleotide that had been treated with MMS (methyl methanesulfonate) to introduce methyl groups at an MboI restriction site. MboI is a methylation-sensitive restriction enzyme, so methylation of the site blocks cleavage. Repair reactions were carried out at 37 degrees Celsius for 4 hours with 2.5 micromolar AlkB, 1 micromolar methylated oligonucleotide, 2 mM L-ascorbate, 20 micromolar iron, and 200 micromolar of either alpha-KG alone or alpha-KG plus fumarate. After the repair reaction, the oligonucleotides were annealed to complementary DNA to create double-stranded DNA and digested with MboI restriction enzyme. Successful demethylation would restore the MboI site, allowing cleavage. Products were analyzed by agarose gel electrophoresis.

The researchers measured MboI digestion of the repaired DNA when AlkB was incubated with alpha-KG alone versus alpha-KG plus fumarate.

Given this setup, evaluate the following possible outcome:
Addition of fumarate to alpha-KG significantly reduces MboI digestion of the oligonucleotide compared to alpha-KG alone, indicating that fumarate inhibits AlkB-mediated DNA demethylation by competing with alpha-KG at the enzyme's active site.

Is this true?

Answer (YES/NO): YES